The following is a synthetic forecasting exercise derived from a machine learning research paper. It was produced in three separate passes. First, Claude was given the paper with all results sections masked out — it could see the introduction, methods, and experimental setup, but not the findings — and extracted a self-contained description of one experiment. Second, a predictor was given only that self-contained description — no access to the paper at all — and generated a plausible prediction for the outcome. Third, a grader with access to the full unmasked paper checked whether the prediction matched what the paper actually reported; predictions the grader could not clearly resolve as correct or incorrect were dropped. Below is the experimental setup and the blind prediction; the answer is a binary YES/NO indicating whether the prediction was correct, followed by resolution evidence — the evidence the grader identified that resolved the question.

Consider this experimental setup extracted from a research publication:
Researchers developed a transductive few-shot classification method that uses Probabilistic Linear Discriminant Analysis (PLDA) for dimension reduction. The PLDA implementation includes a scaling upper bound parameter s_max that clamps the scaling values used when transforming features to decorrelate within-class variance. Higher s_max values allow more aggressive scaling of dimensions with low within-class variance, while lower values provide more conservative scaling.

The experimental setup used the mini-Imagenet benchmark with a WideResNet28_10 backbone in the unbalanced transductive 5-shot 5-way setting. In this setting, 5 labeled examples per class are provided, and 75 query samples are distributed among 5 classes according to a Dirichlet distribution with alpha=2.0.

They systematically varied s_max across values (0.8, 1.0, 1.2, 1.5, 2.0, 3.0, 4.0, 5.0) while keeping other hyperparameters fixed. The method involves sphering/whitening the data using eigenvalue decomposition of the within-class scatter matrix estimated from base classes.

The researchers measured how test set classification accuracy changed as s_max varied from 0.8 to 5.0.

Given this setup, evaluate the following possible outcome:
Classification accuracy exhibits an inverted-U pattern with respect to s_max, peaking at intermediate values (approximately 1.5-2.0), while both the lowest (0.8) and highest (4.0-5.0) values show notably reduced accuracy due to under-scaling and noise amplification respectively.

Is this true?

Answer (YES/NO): NO